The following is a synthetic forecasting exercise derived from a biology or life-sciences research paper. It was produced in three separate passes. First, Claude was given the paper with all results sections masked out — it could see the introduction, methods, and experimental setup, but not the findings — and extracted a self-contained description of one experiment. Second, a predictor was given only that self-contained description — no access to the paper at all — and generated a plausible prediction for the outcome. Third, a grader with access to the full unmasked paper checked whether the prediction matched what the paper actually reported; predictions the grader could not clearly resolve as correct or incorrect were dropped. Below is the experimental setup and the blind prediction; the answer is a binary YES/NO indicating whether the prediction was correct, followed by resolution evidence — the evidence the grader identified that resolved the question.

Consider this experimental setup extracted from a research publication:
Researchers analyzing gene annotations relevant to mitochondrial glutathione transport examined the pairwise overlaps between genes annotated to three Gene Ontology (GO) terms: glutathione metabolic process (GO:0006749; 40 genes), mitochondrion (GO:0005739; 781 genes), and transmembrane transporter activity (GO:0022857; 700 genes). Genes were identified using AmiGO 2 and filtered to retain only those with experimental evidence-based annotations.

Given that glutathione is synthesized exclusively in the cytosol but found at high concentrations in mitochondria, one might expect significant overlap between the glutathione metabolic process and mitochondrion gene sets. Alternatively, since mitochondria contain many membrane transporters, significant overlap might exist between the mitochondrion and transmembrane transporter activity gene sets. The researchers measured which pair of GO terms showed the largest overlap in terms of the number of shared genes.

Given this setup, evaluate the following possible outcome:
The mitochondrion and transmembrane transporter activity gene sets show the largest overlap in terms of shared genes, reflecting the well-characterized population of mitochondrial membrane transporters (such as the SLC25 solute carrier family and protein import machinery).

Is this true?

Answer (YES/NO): YES